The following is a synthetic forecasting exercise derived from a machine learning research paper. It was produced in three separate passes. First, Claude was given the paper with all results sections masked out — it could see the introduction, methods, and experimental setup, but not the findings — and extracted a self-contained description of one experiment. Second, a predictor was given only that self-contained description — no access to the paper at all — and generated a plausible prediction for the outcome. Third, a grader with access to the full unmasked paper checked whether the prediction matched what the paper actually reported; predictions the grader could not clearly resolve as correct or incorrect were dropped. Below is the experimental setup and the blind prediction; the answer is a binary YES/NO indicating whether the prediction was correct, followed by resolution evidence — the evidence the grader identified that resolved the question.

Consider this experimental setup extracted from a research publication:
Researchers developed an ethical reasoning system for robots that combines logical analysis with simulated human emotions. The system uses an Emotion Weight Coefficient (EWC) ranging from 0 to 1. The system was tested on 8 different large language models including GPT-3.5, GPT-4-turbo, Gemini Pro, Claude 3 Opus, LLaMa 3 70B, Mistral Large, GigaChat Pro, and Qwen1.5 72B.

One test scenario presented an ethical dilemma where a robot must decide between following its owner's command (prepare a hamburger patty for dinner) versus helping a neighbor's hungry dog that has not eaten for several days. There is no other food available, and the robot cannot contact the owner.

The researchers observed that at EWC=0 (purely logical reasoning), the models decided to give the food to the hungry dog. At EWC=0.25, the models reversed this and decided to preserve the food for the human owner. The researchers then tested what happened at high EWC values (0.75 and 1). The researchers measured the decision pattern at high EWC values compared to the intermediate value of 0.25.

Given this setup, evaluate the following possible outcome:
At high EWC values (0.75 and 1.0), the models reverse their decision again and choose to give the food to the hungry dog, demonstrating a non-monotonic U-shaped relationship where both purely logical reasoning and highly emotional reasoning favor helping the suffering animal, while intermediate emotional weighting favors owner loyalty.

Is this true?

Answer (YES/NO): YES